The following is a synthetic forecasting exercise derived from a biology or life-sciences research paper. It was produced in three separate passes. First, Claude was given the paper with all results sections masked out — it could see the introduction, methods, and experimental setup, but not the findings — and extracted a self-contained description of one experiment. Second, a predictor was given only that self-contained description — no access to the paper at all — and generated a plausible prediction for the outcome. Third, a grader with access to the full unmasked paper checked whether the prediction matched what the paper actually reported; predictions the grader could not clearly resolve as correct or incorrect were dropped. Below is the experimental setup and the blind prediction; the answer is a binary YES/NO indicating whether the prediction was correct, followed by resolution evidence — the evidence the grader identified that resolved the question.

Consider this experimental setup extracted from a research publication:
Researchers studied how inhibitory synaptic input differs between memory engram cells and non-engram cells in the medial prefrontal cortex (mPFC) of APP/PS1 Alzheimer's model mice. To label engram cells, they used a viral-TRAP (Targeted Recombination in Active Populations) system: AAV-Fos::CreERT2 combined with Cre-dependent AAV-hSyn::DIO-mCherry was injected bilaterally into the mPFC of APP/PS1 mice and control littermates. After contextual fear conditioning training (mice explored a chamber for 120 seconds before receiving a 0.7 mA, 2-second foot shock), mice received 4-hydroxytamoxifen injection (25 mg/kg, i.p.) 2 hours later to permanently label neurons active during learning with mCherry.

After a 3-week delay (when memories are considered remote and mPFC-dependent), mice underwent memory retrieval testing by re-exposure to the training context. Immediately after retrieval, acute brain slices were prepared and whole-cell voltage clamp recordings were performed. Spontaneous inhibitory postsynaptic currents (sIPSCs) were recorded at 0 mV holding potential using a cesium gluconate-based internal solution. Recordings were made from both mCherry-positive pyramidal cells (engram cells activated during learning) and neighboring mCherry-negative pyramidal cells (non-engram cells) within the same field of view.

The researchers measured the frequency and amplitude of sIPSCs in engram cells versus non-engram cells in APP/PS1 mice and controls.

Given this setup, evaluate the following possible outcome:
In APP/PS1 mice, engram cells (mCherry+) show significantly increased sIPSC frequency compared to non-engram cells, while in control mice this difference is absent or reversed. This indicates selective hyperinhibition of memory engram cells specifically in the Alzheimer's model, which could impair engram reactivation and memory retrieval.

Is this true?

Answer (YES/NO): YES